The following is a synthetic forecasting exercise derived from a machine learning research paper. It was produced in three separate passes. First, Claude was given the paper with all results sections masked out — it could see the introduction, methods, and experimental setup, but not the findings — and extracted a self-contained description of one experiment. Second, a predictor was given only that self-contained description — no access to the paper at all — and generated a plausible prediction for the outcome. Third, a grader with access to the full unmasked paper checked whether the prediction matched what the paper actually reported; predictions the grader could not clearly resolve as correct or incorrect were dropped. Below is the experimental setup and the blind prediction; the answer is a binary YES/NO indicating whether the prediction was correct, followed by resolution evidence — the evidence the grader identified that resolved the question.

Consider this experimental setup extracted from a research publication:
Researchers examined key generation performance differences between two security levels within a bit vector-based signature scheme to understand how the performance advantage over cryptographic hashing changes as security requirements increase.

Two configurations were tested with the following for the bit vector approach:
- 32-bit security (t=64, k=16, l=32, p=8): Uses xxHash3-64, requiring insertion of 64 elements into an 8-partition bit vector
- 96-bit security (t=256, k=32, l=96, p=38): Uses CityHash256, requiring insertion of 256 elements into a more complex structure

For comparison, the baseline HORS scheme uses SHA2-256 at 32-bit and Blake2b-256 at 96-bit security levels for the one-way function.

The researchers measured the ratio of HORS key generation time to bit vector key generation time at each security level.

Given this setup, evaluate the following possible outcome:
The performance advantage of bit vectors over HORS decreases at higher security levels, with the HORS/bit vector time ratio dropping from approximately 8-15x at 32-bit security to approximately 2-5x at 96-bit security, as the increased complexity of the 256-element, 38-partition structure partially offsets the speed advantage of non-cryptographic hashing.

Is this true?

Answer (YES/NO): NO